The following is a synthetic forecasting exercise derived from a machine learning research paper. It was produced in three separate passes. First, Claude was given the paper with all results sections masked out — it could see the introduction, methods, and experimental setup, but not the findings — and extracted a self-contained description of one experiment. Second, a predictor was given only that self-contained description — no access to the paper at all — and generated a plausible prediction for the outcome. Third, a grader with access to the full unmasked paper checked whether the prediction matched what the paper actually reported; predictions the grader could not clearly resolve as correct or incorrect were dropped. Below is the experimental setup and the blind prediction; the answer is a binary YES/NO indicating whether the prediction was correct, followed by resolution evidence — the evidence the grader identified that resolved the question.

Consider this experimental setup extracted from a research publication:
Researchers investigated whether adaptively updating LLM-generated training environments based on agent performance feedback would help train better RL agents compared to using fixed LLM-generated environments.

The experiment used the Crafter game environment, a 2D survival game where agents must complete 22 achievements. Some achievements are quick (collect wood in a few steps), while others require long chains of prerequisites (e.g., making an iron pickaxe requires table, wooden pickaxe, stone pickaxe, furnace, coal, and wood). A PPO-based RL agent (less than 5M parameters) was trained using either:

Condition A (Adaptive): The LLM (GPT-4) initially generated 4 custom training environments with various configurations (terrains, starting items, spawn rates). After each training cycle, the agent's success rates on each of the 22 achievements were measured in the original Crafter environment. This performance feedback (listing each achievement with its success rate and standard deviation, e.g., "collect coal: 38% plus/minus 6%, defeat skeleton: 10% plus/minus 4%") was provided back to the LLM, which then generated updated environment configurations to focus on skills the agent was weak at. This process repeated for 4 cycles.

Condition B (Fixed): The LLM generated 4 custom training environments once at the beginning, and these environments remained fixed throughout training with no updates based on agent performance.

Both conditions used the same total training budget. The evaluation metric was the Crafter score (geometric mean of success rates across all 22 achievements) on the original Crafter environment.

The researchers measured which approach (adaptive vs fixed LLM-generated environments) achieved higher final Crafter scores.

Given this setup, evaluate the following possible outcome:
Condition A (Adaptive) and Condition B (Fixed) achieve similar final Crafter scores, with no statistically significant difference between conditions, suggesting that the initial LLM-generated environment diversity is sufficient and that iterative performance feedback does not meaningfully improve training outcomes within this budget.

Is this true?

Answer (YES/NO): NO